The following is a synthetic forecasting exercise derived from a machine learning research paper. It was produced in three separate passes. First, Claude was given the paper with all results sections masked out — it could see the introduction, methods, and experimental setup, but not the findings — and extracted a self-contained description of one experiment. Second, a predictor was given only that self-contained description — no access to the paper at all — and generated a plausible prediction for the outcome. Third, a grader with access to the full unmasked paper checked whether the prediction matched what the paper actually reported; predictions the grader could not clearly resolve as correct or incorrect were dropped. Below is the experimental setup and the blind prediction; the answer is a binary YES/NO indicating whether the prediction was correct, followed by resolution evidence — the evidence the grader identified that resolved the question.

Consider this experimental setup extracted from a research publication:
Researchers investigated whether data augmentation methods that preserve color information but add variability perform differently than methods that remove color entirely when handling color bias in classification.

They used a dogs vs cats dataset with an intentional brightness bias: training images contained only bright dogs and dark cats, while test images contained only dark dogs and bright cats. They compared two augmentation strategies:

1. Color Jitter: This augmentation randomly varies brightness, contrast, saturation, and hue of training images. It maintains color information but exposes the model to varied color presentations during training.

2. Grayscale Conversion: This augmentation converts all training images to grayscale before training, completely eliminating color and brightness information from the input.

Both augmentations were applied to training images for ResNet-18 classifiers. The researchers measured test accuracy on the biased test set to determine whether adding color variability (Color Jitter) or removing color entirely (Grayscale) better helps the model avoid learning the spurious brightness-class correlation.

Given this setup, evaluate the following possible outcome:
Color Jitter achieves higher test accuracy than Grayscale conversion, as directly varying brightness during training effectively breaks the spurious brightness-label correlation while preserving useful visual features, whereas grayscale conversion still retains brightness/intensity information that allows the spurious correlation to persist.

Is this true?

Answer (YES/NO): NO